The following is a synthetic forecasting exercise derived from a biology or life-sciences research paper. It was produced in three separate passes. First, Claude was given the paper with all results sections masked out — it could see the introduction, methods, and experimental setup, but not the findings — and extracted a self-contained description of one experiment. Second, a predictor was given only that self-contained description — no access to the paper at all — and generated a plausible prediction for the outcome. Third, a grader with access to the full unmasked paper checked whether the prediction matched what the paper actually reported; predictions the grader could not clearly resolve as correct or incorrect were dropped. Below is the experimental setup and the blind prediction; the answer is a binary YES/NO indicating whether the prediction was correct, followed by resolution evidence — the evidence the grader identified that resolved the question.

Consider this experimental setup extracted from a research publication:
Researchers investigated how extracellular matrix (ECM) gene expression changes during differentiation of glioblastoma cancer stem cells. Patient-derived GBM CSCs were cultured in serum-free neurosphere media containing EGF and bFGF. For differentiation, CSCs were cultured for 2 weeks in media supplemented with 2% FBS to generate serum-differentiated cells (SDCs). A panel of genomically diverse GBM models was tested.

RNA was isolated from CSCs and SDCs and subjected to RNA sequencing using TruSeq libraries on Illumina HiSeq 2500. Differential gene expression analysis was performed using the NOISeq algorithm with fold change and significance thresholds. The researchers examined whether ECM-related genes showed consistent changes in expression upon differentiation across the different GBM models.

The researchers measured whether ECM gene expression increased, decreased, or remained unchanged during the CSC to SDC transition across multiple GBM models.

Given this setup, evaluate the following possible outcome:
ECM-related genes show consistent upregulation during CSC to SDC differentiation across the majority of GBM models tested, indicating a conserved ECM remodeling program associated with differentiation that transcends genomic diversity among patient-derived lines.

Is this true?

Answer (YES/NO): YES